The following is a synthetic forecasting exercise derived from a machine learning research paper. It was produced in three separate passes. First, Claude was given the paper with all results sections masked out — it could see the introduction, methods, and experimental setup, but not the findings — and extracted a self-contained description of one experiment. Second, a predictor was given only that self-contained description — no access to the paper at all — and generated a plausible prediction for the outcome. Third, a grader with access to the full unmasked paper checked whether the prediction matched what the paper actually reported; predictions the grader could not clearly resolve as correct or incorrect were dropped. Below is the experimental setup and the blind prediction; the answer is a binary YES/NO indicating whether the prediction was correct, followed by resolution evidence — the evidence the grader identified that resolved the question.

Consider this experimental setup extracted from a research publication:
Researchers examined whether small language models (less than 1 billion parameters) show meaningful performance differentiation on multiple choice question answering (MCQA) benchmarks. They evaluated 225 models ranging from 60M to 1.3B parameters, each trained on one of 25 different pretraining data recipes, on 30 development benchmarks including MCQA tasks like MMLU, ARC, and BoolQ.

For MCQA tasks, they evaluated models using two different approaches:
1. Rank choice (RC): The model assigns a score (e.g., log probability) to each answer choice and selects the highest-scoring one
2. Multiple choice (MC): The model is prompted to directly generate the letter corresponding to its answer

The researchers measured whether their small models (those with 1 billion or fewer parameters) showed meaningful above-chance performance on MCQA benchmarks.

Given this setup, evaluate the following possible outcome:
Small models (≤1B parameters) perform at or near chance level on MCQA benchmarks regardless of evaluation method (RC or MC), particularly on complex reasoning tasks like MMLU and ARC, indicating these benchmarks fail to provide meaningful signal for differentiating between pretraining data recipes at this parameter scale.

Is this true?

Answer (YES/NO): NO